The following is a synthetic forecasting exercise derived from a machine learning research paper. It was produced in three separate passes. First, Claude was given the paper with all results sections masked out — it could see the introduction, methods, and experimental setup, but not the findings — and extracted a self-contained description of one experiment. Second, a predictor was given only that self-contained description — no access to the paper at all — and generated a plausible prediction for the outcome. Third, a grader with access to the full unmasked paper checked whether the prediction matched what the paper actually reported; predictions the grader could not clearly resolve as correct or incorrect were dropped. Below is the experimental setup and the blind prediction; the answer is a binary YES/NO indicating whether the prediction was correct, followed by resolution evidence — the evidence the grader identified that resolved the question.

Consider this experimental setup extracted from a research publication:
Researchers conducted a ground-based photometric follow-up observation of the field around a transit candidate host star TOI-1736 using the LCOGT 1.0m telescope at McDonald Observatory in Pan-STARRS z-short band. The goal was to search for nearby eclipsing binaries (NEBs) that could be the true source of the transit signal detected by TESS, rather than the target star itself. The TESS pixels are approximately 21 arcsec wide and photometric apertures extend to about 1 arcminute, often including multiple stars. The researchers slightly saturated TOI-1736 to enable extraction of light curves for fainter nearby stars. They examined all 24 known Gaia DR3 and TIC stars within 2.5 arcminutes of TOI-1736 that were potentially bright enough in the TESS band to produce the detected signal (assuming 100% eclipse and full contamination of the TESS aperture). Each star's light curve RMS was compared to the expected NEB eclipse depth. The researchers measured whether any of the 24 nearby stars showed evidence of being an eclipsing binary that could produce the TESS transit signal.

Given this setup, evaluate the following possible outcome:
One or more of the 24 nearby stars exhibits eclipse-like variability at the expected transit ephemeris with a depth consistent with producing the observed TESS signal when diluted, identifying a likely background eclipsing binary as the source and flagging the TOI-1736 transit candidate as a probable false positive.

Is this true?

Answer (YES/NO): NO